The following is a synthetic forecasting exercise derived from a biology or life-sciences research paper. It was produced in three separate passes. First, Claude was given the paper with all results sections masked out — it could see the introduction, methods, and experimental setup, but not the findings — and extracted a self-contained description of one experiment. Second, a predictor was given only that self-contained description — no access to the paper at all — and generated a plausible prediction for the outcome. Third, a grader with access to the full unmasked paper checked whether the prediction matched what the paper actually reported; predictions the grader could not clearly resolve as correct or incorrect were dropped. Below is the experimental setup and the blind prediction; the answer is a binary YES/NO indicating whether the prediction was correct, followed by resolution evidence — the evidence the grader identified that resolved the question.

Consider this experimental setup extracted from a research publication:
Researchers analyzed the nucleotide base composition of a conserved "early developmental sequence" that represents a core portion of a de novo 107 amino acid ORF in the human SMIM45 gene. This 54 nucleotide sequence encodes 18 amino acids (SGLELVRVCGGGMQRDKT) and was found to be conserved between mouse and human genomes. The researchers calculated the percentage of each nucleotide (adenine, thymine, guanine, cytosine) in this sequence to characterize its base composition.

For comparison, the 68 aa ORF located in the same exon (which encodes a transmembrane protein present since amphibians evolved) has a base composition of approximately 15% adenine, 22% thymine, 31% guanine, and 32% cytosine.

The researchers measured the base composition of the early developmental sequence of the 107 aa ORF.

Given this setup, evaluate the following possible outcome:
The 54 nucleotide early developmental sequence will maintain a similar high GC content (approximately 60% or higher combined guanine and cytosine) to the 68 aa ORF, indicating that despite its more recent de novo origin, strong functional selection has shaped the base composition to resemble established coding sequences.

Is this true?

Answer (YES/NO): NO